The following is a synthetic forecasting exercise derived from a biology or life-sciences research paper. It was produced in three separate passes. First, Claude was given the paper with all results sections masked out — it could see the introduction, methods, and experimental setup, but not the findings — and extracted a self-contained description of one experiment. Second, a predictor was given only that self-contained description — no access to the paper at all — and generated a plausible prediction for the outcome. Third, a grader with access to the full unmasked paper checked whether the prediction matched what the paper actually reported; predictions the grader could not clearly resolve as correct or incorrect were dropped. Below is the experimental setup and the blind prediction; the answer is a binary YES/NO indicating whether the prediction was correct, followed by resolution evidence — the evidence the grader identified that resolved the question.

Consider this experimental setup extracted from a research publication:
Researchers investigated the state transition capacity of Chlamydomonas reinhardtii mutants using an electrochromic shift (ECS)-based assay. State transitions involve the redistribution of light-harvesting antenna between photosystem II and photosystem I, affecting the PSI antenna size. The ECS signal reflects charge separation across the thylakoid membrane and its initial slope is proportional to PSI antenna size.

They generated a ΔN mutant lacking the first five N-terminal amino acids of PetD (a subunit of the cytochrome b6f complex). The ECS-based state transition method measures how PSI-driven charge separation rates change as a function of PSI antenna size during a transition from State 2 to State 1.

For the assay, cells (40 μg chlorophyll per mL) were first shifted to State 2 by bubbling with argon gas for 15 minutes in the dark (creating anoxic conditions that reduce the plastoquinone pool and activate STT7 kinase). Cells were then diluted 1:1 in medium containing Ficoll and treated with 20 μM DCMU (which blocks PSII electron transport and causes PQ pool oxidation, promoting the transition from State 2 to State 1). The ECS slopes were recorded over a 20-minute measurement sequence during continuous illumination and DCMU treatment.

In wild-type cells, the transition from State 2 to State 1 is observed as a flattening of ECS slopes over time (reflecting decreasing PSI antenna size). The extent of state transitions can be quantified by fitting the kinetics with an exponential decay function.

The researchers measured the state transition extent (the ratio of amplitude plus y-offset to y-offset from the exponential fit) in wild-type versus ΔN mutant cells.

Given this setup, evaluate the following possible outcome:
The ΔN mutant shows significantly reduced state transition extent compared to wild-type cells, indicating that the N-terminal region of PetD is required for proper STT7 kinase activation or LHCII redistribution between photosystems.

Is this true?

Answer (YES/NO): YES